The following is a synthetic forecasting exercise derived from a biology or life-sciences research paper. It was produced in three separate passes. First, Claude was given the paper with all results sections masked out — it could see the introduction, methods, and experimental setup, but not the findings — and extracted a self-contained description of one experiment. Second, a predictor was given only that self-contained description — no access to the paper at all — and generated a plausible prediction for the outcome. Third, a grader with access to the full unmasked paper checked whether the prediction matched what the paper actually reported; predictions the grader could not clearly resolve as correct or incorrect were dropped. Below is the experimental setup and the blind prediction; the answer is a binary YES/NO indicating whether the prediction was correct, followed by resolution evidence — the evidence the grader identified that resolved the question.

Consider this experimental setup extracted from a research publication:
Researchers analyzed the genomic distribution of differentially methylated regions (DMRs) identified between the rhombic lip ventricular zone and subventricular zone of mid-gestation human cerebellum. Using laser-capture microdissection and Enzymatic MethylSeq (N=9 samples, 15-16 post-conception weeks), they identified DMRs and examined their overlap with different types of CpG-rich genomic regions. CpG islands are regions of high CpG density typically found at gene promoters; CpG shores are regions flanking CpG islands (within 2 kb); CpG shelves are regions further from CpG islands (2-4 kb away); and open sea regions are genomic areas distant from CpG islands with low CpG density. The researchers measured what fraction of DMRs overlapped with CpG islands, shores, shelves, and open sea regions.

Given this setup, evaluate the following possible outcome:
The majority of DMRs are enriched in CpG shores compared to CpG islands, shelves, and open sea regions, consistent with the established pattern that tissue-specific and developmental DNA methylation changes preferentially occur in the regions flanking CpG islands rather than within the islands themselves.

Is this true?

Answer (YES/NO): NO